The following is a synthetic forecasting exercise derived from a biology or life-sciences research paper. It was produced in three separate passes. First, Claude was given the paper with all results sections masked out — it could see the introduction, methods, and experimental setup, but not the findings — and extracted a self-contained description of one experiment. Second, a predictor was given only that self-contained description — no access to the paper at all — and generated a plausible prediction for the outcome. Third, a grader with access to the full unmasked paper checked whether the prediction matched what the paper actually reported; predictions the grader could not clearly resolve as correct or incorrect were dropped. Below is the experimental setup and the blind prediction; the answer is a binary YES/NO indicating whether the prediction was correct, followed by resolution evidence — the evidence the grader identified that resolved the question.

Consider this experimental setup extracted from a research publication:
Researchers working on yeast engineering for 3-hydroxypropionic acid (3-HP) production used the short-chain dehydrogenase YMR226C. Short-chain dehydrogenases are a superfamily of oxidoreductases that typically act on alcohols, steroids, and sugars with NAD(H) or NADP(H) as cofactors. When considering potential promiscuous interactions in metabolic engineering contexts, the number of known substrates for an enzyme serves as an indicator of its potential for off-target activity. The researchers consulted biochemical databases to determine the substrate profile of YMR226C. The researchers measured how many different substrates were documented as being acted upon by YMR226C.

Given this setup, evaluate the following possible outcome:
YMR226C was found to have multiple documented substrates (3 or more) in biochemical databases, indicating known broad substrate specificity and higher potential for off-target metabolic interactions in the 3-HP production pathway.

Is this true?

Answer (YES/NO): YES